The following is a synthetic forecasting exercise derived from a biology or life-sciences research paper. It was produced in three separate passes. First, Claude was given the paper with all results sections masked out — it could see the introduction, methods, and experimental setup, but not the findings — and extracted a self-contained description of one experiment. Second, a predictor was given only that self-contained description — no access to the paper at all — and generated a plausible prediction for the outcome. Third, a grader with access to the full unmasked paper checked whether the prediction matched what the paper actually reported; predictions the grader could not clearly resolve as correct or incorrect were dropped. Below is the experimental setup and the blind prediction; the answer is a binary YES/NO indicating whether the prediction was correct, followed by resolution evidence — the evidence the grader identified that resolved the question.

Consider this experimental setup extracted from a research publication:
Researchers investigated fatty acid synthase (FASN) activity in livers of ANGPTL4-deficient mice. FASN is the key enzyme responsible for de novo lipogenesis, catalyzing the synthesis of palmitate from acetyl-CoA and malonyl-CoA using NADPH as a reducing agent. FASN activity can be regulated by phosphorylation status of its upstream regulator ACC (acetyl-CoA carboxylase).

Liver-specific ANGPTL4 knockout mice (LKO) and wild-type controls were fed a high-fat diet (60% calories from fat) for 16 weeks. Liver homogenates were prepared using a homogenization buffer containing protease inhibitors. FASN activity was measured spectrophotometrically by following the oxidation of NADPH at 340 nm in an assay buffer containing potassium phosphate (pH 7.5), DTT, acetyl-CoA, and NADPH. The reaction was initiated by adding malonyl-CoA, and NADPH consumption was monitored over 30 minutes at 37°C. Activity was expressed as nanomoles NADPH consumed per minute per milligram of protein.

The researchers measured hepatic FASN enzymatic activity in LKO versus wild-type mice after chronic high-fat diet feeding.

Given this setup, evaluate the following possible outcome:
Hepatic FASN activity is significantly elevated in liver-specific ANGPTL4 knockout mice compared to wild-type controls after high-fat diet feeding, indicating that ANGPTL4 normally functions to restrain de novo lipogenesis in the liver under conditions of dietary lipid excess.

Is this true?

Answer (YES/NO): NO